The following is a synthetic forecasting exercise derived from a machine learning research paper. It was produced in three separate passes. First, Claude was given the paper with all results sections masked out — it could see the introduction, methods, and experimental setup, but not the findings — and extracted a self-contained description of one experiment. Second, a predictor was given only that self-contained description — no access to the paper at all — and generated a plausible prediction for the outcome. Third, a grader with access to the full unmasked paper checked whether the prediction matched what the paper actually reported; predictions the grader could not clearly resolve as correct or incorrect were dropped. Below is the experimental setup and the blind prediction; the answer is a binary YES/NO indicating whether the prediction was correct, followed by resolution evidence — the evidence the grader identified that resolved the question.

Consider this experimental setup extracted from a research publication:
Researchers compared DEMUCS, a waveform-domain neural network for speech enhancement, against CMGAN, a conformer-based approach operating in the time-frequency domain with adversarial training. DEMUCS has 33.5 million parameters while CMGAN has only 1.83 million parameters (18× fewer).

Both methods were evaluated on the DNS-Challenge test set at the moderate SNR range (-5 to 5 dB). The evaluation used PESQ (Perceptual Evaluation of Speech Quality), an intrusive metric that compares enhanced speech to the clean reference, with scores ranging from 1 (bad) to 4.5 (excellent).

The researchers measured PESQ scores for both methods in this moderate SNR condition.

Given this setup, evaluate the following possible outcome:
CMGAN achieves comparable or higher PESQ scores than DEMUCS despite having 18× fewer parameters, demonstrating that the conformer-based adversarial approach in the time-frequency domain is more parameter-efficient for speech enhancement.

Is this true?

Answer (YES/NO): YES